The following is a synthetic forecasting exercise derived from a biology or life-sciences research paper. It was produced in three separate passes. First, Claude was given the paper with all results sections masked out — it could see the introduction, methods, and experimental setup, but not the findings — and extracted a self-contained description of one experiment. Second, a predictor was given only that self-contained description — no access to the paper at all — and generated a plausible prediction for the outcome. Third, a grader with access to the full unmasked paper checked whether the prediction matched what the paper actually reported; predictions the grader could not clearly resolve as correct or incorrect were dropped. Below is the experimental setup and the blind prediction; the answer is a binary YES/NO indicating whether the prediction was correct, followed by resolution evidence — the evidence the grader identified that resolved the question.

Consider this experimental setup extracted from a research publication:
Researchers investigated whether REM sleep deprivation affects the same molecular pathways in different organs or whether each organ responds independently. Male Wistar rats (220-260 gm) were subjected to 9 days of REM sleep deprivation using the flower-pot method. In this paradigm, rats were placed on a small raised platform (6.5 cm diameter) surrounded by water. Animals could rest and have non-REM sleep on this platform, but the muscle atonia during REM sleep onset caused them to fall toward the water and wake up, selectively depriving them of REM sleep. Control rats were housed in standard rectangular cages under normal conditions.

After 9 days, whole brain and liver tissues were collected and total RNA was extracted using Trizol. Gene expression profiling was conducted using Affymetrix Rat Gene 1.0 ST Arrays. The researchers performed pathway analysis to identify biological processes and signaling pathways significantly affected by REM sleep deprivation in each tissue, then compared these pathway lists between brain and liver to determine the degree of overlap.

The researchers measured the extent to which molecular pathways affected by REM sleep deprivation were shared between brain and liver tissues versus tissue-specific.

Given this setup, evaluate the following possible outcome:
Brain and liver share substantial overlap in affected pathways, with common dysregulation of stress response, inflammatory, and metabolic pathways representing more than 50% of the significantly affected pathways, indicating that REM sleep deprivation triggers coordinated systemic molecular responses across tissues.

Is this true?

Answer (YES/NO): NO